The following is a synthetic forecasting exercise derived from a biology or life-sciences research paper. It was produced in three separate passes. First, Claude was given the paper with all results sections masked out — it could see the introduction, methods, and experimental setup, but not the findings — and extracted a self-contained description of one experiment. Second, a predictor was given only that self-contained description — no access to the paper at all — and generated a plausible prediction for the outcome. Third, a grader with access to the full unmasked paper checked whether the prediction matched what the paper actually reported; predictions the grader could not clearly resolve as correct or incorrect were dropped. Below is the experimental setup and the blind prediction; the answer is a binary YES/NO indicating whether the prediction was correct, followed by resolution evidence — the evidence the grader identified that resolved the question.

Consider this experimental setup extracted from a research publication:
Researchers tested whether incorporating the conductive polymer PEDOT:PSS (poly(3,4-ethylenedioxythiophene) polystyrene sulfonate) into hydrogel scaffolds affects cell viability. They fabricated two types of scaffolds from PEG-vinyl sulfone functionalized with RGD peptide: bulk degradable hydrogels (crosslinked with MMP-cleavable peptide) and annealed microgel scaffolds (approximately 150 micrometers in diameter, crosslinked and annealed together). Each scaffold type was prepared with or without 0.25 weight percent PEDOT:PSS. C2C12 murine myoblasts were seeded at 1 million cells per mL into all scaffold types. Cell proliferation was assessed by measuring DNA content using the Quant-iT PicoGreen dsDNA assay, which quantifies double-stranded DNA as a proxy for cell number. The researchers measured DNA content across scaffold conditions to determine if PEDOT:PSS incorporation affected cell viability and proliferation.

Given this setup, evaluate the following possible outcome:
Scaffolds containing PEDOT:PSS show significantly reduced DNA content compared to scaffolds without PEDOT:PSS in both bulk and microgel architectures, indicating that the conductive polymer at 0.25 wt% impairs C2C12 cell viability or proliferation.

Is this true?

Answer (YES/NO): NO